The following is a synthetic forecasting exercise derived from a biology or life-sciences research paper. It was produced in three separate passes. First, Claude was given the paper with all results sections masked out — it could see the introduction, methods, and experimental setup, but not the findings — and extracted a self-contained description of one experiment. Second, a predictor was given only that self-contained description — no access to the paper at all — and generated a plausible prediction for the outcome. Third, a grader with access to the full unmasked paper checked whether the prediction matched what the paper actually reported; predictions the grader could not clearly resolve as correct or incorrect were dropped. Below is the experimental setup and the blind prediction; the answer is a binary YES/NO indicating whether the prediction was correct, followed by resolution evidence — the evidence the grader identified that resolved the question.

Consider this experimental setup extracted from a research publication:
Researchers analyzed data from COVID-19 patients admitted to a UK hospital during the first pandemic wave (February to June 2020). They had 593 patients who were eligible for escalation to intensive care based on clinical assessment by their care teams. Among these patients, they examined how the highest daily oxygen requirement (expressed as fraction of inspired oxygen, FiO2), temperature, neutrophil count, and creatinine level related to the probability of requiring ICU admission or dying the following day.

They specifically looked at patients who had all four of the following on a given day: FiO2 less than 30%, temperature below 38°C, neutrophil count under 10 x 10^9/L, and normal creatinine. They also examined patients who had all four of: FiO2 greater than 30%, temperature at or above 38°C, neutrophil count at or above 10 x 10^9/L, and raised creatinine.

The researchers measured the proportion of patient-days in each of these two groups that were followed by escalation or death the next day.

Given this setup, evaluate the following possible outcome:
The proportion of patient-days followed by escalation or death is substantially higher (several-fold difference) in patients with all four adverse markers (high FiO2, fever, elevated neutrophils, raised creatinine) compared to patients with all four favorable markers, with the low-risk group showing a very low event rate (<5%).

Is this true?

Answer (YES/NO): YES